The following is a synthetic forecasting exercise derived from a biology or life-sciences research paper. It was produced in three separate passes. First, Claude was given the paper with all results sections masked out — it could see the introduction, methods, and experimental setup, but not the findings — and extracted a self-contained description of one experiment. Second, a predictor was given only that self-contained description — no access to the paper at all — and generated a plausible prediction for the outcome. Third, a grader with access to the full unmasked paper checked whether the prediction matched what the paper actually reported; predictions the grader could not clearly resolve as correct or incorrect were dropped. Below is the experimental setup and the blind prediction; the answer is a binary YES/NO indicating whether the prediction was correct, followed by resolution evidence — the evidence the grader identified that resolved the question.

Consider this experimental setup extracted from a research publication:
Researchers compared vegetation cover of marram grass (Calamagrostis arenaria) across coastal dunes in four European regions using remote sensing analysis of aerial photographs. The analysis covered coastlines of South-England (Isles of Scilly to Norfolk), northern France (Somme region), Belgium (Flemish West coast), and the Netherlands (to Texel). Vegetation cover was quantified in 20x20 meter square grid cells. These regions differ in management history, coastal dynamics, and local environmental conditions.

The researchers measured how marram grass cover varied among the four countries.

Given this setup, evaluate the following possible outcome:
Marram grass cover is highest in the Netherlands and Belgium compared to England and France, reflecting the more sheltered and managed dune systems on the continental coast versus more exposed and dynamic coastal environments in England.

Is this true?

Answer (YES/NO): NO